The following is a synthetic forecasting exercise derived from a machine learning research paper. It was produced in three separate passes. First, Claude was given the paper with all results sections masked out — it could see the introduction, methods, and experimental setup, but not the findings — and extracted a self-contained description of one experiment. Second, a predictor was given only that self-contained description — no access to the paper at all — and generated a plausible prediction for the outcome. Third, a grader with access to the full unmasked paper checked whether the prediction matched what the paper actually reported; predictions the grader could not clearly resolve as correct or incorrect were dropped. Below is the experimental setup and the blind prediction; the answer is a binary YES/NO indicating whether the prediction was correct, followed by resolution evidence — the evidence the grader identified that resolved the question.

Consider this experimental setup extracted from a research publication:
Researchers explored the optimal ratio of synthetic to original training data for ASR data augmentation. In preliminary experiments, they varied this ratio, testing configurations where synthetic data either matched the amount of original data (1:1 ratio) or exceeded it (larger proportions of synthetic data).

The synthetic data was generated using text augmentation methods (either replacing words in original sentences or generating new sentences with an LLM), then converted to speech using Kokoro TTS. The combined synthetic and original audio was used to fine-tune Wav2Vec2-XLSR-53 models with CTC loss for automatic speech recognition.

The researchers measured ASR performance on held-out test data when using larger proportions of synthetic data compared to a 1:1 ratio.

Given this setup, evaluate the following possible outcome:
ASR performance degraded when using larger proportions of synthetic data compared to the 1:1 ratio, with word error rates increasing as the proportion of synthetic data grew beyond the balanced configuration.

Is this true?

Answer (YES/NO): YES